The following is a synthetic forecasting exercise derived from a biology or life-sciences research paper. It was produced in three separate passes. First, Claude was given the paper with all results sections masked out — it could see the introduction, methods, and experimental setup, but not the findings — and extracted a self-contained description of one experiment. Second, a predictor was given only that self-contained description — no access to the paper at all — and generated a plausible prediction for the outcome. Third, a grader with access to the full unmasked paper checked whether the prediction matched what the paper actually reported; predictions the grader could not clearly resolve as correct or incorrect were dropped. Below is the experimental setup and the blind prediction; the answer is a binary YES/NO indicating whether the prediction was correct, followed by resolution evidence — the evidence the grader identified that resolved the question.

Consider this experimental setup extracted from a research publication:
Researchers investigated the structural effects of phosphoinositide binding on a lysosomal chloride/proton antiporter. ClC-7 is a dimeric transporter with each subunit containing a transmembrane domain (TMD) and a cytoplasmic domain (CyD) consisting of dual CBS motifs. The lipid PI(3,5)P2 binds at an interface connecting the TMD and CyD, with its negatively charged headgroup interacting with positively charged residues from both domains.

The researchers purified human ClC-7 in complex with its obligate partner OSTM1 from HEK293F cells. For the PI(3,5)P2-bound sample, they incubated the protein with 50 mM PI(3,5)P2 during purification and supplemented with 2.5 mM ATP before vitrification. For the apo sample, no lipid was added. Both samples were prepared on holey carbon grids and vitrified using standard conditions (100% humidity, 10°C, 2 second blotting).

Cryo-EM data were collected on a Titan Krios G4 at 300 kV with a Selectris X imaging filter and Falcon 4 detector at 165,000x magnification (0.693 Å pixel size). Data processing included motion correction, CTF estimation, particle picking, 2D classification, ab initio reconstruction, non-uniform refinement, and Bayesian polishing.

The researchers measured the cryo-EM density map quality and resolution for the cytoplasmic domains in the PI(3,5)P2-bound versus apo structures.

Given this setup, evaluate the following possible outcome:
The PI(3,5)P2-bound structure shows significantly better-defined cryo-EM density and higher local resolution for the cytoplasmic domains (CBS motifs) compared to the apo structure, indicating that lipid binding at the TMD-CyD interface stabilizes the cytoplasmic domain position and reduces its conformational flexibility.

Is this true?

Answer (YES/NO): YES